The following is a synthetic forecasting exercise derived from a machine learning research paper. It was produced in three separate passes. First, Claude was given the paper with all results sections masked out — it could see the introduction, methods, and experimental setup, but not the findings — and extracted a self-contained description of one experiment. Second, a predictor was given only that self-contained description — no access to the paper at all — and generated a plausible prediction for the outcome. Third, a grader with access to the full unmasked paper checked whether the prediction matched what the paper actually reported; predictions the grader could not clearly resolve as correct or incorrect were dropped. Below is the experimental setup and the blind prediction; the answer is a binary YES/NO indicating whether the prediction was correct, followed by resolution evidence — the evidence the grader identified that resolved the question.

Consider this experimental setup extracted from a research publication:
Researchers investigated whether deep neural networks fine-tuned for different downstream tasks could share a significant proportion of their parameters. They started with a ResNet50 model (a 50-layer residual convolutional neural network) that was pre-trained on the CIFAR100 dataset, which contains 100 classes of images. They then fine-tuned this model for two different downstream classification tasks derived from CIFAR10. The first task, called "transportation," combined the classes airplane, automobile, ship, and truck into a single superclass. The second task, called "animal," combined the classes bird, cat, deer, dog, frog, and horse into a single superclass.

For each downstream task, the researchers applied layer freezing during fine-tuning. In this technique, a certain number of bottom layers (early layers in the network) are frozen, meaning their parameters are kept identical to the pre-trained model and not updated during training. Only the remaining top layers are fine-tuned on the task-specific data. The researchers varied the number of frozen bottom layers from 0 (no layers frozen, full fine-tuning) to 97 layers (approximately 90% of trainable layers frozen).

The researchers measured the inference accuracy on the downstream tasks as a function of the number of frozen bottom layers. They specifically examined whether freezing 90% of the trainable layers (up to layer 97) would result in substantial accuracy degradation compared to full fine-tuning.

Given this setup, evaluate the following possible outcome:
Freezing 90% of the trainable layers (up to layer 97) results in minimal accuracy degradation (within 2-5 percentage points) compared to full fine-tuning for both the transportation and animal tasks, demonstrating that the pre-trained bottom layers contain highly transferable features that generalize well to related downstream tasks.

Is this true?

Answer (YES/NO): YES